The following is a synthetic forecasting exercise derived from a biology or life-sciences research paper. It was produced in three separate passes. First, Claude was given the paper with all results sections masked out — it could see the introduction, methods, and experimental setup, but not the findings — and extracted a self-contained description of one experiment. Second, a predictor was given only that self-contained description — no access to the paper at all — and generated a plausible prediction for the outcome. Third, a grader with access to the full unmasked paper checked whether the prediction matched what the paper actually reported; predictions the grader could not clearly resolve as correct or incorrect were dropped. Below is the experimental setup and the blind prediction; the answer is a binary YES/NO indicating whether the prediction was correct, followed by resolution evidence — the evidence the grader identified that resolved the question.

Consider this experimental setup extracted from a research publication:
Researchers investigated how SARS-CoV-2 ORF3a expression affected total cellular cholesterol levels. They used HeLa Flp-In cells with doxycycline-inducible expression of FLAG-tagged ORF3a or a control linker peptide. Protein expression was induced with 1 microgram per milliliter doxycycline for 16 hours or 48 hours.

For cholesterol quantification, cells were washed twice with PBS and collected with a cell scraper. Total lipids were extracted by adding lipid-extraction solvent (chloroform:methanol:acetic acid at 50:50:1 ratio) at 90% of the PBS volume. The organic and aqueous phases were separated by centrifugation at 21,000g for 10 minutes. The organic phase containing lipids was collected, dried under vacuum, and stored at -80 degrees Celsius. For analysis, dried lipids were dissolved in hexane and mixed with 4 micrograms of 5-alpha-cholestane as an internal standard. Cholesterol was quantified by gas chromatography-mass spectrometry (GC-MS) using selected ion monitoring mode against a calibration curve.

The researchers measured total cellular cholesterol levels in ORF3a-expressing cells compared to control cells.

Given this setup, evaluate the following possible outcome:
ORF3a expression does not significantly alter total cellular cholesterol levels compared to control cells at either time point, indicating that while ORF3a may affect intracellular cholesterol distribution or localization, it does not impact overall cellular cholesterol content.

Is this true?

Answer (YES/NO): YES